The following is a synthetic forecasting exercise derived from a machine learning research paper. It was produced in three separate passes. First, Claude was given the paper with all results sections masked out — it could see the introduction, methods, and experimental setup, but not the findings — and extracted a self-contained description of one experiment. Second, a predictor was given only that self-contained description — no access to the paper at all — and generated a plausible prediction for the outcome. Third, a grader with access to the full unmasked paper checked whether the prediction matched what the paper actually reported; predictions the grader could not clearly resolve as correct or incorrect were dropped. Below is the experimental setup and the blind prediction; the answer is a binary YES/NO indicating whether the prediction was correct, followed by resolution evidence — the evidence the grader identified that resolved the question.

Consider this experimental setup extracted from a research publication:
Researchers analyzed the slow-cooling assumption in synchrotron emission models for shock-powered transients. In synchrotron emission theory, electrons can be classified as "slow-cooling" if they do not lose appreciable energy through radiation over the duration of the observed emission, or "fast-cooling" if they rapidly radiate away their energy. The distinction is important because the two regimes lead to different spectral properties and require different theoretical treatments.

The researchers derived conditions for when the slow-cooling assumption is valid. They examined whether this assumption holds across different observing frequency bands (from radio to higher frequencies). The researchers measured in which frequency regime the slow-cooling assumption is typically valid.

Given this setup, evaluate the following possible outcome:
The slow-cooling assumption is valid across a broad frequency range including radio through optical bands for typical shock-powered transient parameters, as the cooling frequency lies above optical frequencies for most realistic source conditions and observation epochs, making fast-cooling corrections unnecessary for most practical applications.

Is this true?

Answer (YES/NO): NO